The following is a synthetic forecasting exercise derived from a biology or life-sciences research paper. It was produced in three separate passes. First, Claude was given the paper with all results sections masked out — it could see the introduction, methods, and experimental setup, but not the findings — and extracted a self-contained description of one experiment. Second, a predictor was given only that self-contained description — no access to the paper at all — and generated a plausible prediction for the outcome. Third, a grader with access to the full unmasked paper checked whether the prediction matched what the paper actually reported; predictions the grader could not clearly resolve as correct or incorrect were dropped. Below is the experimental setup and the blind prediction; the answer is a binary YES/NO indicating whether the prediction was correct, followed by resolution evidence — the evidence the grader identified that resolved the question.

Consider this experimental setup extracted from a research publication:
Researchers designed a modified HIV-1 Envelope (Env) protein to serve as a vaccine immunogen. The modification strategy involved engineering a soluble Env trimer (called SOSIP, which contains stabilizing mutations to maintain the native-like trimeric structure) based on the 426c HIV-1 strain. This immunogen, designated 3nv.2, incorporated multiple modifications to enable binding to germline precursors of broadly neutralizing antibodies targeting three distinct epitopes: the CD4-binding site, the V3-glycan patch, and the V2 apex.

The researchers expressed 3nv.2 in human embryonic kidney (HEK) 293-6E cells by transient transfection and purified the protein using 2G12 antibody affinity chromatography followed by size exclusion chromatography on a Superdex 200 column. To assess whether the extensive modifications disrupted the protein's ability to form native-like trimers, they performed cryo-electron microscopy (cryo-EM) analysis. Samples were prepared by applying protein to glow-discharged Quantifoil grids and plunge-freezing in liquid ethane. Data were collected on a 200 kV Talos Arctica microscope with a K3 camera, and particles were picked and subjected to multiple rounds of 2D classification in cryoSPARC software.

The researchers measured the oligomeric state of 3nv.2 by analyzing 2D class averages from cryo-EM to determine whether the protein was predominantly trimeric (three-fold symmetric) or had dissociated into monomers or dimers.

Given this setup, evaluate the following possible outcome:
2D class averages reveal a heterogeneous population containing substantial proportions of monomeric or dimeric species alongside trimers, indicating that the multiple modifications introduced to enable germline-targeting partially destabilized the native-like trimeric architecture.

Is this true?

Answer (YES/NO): NO